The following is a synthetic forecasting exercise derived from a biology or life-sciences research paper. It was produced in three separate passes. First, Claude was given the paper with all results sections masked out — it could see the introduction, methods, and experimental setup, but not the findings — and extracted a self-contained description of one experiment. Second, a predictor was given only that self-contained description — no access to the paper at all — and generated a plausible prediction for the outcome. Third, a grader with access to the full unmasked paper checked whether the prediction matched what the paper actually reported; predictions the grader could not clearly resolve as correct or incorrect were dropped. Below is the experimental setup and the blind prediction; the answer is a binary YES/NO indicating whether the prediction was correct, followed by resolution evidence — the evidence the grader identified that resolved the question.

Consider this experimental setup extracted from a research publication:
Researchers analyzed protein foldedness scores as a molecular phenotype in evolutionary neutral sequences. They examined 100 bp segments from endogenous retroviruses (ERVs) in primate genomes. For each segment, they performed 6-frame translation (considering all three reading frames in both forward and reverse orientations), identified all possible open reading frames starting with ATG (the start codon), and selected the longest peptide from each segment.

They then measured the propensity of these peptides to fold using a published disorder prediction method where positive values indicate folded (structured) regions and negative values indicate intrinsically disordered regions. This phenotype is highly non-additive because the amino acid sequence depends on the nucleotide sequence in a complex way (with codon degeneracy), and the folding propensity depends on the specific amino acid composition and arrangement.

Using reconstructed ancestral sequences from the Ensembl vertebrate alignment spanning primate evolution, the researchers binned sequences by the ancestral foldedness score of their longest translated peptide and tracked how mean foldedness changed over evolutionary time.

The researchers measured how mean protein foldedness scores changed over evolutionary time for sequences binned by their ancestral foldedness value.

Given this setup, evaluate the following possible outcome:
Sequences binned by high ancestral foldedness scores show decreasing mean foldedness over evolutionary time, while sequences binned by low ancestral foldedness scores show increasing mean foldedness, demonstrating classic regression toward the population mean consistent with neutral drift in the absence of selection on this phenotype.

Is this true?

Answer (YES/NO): NO